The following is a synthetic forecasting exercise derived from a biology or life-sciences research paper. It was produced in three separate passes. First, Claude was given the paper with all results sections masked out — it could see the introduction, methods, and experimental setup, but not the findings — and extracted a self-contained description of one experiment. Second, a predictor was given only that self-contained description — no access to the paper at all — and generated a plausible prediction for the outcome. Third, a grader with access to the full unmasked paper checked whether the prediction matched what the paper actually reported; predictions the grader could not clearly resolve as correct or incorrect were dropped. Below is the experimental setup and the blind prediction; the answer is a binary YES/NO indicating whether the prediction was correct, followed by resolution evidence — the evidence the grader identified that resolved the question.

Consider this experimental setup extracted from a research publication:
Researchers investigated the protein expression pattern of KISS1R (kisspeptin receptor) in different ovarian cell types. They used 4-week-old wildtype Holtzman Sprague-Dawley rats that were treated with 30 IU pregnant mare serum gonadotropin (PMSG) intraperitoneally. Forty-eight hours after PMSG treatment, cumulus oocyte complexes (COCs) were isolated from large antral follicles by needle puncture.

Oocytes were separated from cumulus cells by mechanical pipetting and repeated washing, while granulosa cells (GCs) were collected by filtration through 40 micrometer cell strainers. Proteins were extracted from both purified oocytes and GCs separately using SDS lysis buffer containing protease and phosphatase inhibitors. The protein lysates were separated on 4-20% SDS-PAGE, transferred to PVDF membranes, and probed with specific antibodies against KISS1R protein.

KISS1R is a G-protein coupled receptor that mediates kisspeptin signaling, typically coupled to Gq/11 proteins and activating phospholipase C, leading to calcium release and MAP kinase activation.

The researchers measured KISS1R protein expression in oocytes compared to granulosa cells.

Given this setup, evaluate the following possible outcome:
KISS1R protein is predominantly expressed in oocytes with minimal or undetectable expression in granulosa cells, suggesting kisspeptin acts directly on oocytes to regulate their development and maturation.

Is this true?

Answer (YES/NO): YES